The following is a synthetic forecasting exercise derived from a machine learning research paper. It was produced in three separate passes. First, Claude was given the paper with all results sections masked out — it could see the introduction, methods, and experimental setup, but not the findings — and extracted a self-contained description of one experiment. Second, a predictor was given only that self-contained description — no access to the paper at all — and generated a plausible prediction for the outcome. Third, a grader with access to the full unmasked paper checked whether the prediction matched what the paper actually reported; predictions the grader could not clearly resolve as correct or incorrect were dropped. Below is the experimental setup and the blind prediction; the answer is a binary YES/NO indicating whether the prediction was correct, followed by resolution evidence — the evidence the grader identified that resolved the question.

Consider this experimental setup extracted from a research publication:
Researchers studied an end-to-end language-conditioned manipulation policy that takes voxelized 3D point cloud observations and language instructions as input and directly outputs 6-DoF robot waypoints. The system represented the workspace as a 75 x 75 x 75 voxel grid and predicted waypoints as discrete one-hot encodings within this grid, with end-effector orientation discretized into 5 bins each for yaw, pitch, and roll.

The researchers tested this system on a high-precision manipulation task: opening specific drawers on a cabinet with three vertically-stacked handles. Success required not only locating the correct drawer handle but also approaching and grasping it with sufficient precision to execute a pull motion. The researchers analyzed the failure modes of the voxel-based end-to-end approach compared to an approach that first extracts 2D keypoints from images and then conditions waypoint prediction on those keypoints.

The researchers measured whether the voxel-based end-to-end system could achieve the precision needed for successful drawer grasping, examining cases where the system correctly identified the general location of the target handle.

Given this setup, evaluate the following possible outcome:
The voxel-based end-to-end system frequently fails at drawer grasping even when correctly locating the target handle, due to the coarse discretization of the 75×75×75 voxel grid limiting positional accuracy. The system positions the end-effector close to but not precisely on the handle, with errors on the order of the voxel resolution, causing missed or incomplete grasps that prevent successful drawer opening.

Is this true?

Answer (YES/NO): YES